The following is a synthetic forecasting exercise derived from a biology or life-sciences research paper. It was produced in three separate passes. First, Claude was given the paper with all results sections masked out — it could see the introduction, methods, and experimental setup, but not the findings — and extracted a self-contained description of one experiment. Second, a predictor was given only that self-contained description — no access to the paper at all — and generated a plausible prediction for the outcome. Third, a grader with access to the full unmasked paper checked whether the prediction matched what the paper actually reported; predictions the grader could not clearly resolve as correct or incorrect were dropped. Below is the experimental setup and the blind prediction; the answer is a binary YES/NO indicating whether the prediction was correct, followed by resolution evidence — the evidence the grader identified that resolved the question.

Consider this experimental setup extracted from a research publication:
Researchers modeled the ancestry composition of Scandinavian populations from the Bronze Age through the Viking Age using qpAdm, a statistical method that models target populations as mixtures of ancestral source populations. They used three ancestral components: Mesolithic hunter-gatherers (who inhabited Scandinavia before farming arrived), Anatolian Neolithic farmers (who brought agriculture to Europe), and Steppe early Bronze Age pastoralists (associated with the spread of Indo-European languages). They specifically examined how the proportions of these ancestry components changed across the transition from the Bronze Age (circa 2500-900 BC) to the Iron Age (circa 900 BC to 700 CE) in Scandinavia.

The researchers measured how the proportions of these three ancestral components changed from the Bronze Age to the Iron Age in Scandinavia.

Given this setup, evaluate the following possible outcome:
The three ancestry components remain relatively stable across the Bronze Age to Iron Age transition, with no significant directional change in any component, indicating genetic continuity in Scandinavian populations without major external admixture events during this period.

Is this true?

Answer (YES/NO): NO